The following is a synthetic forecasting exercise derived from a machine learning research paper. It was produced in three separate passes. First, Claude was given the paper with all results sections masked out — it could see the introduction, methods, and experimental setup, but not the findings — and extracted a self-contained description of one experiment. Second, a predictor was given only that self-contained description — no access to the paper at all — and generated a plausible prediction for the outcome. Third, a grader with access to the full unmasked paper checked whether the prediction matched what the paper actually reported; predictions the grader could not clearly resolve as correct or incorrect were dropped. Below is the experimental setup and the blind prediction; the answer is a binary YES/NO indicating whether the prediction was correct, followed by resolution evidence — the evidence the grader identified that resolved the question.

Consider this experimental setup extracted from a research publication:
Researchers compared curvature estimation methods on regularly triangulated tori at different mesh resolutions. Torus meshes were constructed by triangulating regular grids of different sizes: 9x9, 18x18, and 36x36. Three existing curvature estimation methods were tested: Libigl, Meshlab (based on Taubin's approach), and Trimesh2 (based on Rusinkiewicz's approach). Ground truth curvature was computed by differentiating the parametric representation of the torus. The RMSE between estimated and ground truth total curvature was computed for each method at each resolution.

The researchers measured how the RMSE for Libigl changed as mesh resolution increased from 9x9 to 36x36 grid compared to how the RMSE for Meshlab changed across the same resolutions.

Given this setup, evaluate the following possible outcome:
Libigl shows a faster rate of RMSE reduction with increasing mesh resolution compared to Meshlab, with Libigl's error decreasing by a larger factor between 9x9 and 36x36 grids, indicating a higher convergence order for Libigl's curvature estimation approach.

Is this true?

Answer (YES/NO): YES